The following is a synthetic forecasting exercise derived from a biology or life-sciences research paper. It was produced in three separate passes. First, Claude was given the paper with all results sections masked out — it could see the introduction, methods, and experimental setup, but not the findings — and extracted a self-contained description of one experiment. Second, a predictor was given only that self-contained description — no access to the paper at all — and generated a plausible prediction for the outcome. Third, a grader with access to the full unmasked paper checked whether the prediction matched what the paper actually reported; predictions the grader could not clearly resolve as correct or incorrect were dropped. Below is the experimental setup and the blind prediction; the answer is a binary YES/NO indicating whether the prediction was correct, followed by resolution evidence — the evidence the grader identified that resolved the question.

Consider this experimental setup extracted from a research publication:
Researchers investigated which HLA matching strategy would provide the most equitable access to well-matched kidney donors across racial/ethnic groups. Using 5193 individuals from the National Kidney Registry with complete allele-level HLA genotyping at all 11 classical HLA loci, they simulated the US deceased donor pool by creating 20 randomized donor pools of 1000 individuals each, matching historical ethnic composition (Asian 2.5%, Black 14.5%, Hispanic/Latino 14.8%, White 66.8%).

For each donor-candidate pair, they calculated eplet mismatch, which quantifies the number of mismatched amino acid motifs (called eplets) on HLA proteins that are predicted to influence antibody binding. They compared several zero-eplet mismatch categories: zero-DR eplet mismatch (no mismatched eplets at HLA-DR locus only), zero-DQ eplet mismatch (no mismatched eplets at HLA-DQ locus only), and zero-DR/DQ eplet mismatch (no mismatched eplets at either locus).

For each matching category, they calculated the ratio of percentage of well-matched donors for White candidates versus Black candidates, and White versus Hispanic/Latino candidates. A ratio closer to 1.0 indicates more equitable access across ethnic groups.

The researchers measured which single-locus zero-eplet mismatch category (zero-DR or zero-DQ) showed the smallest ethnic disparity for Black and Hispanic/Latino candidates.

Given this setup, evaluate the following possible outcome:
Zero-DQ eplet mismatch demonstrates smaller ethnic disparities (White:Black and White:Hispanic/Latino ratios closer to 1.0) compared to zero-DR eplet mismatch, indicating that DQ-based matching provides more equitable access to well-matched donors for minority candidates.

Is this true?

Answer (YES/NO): YES